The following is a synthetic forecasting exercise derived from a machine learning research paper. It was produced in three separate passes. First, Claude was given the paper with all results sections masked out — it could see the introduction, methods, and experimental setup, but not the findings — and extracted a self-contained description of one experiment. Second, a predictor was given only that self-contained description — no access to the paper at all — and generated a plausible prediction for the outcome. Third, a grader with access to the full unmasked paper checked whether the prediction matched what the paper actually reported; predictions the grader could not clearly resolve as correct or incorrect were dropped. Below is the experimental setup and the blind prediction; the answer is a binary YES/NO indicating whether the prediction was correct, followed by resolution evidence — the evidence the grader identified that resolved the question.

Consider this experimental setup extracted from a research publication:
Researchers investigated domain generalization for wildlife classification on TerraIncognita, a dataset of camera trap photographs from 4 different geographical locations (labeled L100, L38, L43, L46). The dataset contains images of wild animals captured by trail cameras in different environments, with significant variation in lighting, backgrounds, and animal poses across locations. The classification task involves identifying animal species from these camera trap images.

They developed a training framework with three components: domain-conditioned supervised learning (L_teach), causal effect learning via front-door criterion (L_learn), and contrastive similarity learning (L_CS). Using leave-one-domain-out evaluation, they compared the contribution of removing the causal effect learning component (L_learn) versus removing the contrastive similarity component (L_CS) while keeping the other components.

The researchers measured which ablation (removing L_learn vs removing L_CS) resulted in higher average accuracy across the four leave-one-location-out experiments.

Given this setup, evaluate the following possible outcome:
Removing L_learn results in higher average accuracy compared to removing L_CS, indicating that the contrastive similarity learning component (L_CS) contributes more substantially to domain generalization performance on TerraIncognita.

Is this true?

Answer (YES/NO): NO